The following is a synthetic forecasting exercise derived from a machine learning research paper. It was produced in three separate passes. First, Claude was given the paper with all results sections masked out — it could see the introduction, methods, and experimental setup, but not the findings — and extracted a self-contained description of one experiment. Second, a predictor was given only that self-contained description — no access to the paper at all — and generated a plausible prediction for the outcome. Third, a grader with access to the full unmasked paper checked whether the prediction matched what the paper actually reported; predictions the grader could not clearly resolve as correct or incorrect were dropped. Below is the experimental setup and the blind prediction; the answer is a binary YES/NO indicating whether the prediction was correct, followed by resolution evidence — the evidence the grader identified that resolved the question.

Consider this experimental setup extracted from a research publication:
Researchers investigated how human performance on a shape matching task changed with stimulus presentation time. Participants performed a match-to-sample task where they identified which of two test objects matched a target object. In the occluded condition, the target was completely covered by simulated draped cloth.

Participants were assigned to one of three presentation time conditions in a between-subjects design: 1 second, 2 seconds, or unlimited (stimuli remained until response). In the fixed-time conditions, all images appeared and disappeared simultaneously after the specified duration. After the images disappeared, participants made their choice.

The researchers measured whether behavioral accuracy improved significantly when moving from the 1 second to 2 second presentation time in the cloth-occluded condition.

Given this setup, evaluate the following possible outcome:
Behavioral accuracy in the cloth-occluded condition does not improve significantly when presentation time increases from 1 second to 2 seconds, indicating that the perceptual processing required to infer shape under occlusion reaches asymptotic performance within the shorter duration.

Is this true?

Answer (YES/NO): YES